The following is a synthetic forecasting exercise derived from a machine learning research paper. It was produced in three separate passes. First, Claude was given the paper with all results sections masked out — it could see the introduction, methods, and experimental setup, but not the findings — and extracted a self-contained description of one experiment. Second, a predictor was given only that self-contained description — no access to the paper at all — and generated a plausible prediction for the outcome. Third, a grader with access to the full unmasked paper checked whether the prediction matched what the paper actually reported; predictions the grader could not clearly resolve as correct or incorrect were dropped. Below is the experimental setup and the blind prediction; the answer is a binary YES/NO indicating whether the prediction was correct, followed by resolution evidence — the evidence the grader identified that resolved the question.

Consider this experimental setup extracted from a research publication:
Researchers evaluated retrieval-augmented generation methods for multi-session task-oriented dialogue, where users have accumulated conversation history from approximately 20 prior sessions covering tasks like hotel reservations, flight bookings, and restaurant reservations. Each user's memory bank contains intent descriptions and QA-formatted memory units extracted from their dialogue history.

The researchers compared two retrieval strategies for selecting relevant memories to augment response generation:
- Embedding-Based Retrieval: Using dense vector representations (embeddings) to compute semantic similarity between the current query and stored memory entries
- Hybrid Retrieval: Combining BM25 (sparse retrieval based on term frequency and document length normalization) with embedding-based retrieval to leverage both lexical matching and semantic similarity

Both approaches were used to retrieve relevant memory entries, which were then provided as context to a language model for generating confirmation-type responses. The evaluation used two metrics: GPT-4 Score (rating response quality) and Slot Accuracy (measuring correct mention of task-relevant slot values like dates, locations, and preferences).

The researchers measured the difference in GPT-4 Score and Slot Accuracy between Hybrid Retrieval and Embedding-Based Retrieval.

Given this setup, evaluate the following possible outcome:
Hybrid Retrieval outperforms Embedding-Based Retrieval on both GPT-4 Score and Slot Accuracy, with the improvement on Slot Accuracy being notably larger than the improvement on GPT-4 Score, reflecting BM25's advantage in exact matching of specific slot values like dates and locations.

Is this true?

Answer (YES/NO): NO